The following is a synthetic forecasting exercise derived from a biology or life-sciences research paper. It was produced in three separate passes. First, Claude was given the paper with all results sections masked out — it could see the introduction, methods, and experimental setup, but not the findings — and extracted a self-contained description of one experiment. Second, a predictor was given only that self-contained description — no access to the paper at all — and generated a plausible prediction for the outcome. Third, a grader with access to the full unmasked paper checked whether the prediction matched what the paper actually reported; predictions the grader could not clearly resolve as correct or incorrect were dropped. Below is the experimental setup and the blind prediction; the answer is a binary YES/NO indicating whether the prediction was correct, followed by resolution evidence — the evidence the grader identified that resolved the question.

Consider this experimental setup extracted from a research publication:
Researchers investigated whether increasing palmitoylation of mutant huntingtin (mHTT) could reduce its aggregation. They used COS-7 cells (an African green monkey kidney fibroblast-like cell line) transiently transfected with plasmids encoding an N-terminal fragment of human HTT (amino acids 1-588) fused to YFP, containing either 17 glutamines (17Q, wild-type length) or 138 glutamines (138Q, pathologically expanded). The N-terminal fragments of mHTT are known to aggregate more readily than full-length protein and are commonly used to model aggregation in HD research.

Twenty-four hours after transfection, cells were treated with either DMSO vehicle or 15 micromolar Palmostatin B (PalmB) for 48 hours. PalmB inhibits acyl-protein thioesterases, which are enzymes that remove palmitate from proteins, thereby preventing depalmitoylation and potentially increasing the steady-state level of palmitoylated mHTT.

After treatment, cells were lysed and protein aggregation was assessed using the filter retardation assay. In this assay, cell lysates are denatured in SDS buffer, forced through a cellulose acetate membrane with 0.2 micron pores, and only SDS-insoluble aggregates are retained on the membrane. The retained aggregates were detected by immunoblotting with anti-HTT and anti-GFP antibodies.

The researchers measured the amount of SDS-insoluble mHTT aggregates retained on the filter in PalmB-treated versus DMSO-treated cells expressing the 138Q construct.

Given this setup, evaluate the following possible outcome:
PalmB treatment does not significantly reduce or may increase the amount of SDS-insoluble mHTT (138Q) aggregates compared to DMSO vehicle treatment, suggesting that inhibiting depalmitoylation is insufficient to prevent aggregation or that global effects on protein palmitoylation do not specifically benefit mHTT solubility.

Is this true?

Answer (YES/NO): NO